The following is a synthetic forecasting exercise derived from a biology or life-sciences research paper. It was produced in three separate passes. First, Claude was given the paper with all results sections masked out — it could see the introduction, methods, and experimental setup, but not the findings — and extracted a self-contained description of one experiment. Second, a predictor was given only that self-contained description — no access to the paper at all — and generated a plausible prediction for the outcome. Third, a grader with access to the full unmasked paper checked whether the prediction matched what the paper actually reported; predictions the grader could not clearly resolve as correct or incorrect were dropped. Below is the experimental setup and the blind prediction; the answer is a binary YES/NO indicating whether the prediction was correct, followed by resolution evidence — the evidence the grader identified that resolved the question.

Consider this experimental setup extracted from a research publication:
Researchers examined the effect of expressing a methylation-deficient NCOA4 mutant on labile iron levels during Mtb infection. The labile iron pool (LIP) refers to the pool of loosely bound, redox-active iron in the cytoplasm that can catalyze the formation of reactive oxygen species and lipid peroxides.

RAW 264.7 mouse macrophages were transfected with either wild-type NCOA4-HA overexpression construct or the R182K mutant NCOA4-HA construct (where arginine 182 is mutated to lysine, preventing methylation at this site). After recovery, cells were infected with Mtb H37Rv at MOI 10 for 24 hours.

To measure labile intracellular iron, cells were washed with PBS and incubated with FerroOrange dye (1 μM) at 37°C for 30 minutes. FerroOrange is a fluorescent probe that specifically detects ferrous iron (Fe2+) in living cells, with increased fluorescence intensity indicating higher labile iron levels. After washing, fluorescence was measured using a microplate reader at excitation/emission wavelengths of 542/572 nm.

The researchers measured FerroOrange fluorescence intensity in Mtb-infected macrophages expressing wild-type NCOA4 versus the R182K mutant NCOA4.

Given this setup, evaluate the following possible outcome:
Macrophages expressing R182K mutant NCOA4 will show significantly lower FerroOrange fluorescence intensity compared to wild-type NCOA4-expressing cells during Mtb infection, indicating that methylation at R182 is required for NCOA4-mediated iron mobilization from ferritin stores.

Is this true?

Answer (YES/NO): YES